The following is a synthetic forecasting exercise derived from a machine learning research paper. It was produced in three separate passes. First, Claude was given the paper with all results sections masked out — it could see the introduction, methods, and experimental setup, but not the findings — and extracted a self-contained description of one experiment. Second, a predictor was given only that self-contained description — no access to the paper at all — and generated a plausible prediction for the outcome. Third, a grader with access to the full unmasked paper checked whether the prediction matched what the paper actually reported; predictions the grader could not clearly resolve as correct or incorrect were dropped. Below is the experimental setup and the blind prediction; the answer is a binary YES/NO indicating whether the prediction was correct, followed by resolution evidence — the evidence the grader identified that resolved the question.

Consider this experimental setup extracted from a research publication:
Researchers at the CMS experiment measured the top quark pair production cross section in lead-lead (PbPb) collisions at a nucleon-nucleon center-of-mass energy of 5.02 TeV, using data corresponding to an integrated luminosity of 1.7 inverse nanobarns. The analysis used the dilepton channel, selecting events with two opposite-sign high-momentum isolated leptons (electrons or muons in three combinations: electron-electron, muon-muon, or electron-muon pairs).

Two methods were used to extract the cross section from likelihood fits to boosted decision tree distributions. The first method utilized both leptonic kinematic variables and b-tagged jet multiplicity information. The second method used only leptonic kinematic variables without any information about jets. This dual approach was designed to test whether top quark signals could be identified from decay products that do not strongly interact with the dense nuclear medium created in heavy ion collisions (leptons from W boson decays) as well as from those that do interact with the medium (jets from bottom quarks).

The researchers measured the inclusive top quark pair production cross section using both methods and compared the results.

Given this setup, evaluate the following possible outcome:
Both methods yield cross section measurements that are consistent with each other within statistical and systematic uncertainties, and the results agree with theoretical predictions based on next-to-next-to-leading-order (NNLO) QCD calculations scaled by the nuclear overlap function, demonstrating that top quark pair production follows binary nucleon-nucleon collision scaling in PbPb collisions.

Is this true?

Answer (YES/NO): NO